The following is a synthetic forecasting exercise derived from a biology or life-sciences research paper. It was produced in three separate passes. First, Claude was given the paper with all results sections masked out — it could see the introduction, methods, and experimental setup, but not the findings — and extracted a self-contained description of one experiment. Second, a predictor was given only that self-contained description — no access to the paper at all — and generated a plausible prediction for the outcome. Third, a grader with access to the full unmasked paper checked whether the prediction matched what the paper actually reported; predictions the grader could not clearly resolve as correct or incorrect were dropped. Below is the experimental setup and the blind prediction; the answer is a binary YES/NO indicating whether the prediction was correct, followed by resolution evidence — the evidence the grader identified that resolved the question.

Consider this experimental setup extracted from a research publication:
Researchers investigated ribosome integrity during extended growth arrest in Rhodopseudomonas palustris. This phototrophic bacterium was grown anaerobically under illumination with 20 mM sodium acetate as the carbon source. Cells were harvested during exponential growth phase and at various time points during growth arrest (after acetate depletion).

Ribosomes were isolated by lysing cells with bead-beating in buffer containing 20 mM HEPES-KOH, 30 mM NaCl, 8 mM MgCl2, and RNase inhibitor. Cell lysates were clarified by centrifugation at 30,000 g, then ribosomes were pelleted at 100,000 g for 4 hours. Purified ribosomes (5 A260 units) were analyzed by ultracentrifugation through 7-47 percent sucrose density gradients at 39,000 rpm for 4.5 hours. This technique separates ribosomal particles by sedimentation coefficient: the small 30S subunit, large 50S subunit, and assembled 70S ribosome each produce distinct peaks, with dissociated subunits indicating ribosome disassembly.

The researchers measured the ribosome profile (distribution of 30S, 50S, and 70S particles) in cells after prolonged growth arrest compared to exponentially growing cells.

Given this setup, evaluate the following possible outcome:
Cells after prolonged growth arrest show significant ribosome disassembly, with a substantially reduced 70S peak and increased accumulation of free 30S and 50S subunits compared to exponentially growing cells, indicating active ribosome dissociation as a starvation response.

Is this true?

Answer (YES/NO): NO